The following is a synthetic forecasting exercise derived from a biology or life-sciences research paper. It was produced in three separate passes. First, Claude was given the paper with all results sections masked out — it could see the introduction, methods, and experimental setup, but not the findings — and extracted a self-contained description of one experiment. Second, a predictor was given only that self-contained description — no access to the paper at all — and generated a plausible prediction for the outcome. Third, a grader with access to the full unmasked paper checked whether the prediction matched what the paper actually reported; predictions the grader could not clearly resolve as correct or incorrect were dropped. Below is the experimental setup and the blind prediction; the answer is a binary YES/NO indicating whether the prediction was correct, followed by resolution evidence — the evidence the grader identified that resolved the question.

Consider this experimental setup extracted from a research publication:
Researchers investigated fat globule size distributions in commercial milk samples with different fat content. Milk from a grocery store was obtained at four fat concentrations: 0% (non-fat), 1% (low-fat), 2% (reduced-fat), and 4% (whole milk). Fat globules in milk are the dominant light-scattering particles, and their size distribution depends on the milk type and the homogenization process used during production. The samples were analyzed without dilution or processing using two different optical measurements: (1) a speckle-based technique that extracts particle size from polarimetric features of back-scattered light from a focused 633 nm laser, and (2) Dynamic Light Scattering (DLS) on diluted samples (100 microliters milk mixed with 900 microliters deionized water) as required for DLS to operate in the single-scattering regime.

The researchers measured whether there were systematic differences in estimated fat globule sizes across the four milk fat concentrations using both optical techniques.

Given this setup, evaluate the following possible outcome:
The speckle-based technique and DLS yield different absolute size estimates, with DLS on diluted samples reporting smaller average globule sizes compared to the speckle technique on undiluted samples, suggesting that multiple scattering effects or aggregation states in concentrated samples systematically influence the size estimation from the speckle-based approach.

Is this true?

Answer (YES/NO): NO